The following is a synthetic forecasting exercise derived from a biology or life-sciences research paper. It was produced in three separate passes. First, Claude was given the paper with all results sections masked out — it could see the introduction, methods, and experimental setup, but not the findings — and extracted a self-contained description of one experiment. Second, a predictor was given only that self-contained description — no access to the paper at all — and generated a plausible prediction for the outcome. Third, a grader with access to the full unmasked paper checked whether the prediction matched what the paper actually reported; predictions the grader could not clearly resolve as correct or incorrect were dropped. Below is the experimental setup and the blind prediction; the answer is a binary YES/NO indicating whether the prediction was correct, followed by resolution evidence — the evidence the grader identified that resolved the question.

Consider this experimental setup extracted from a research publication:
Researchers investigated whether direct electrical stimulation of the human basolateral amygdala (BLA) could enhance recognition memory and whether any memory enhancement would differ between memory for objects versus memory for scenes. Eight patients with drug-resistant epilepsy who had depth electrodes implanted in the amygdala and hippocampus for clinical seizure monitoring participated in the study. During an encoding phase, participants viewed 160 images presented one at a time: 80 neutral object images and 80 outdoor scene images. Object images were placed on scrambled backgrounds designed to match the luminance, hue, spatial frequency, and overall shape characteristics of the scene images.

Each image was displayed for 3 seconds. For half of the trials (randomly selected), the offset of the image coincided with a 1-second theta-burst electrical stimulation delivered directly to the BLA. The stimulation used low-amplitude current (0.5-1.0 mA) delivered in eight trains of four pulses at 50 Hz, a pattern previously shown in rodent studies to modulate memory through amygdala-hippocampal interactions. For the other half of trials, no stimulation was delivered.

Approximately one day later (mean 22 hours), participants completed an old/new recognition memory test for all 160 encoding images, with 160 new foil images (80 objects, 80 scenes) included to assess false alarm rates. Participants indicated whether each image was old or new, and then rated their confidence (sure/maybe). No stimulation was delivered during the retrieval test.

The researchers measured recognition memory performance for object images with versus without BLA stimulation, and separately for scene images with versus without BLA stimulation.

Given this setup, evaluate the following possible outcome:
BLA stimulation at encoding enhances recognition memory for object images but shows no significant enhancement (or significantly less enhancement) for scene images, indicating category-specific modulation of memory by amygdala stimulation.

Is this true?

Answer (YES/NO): YES